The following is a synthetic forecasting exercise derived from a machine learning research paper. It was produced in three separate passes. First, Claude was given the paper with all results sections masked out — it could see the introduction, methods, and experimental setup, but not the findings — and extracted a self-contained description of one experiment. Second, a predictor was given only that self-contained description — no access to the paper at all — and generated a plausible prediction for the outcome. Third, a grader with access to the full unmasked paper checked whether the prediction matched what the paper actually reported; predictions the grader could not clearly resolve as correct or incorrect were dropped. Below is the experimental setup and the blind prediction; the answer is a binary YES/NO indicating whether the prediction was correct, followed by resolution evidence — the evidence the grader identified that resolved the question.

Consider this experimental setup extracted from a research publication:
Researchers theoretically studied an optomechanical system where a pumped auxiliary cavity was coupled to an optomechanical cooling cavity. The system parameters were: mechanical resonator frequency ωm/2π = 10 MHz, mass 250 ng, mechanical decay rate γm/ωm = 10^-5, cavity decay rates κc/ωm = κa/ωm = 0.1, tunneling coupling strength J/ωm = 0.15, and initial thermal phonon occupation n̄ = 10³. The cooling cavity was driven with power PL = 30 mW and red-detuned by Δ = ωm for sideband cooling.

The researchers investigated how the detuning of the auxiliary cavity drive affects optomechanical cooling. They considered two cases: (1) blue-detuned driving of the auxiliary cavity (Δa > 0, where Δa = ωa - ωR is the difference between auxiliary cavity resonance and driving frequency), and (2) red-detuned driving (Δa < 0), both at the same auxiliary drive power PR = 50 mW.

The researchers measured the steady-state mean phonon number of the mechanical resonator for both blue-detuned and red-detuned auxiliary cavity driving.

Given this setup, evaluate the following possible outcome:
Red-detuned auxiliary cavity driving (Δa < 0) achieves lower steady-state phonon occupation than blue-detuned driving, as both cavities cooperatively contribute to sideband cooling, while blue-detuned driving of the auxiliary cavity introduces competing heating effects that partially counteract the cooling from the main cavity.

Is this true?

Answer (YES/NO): YES